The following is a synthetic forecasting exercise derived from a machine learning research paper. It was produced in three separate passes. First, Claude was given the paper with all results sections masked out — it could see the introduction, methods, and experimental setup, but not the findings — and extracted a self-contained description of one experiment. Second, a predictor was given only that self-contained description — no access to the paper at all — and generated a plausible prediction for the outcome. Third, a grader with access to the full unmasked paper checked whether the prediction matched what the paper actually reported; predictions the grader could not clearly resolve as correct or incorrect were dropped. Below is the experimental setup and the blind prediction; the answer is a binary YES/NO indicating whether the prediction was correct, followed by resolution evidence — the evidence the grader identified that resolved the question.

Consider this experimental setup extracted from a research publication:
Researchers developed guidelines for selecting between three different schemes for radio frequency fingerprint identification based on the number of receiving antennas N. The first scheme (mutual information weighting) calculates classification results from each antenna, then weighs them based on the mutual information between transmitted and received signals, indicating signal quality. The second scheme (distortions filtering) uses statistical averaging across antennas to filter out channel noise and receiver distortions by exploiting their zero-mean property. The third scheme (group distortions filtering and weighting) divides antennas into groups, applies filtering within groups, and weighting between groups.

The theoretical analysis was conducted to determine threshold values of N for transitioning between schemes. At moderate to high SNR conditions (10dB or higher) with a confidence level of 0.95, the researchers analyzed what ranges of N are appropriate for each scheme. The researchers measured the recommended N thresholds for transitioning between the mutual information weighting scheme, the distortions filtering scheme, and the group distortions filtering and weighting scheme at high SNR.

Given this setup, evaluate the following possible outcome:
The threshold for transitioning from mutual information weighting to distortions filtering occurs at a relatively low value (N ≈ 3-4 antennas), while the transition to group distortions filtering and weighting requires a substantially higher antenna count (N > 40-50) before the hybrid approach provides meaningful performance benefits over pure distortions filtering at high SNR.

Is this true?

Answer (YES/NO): NO